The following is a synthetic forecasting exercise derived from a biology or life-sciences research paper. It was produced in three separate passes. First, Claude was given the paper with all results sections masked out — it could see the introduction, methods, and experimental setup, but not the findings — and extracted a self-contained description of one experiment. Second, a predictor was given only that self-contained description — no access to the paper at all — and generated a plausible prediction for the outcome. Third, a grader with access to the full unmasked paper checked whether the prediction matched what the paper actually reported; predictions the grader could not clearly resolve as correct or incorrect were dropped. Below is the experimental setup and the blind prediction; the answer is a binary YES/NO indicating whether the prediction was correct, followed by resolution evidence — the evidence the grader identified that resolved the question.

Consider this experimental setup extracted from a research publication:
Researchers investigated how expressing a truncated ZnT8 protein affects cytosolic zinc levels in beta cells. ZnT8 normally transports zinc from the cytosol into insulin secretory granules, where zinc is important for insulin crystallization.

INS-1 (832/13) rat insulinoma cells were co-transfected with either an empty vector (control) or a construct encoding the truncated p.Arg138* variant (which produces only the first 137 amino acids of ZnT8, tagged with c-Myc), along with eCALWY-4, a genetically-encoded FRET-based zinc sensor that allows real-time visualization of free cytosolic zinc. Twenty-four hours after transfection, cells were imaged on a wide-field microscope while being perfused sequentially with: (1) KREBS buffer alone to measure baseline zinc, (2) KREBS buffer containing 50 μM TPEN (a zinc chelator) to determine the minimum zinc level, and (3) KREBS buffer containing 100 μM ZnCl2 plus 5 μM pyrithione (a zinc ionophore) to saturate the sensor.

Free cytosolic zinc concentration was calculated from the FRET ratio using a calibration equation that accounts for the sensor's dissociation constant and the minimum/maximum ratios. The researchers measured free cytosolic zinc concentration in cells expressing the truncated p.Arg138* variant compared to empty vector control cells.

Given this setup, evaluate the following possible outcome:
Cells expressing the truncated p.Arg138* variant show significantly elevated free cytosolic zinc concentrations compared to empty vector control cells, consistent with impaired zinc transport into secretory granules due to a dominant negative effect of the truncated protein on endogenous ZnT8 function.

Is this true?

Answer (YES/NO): NO